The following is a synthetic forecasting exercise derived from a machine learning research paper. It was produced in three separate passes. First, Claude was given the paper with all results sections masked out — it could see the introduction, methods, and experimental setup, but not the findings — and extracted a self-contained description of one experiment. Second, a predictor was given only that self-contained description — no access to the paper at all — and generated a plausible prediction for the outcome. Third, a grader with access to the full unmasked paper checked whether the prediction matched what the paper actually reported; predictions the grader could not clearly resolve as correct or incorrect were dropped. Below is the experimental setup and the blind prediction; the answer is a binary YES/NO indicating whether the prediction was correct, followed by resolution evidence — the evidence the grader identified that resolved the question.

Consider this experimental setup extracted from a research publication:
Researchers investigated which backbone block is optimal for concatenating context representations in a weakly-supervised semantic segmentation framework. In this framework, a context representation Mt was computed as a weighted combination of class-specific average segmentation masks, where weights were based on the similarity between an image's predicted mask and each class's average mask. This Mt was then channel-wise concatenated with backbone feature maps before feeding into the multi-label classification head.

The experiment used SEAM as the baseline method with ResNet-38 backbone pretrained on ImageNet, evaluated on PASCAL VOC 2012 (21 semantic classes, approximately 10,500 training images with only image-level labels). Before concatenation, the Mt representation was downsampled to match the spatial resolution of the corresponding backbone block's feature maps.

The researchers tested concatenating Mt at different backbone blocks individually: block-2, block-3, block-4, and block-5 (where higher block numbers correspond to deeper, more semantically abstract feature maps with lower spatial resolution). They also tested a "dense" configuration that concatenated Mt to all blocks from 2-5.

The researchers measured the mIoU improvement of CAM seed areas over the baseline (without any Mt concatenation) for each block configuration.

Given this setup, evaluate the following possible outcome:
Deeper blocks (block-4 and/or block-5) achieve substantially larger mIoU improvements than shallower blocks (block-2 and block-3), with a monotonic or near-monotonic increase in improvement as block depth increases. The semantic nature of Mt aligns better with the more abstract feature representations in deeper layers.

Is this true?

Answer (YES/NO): NO